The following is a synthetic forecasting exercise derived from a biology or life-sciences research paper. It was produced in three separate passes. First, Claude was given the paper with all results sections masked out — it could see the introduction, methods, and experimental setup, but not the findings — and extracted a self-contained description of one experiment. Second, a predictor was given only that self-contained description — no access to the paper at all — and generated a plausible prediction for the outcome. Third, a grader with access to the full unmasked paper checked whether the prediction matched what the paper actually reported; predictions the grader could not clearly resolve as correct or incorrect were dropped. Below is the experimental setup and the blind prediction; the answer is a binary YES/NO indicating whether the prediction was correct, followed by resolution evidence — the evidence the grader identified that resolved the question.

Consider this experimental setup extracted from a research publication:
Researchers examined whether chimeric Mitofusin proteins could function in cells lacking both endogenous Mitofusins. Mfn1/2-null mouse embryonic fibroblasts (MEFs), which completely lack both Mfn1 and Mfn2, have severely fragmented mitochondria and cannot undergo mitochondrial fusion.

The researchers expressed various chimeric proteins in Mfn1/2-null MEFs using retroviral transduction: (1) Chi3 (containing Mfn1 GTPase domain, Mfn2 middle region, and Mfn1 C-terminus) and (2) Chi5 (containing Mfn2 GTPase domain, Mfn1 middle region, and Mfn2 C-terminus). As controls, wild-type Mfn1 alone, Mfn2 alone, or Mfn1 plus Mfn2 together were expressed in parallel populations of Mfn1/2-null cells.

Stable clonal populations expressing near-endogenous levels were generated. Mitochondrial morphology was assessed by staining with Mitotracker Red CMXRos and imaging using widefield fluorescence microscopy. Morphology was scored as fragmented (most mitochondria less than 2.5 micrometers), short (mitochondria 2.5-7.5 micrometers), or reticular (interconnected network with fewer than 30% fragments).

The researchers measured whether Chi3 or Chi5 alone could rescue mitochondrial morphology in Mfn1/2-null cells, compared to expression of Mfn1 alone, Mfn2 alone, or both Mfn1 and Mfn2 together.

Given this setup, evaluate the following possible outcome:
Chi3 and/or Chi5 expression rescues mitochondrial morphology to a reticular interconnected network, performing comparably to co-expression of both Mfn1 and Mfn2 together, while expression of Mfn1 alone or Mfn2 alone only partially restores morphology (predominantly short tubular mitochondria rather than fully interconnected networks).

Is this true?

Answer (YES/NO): NO